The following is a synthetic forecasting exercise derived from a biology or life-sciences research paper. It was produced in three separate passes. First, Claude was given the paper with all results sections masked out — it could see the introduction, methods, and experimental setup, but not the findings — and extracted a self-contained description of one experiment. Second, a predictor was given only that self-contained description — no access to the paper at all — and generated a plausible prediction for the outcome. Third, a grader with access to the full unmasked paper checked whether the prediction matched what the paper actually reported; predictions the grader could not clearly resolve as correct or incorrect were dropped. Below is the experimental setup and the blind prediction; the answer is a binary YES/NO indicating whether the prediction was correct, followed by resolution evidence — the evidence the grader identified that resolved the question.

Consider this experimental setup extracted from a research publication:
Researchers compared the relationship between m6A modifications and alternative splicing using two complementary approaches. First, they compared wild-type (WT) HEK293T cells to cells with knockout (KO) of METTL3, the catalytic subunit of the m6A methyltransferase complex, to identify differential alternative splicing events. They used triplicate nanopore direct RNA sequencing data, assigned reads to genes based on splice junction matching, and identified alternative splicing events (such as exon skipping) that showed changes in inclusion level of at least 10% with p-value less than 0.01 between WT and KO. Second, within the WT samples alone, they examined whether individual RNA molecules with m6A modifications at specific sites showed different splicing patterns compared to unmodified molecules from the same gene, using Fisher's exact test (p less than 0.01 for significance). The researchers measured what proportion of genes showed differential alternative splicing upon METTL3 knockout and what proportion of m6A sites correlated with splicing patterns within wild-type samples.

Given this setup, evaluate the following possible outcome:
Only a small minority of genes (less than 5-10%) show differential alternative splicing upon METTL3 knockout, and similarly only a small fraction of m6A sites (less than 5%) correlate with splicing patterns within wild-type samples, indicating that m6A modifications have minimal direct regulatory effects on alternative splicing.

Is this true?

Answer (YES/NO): YES